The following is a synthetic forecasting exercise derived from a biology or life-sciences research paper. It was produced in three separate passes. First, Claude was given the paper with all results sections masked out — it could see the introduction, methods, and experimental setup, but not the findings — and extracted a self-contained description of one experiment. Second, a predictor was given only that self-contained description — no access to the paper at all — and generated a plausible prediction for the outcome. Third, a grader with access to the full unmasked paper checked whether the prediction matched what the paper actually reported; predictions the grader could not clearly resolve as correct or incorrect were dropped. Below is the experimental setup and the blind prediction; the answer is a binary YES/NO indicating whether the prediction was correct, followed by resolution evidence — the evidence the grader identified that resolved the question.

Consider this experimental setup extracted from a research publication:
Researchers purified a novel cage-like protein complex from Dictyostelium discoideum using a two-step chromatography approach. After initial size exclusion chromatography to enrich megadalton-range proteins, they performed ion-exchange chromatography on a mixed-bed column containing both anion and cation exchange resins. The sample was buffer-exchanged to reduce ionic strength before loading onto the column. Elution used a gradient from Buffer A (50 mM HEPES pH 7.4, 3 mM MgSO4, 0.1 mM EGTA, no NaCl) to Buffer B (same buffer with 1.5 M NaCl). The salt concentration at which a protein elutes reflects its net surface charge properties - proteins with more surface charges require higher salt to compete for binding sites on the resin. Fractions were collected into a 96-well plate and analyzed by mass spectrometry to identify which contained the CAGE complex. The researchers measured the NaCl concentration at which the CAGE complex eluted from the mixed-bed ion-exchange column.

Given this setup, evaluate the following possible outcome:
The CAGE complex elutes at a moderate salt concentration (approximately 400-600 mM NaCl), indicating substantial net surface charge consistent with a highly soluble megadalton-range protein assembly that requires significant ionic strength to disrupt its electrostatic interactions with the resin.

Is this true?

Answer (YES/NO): YES